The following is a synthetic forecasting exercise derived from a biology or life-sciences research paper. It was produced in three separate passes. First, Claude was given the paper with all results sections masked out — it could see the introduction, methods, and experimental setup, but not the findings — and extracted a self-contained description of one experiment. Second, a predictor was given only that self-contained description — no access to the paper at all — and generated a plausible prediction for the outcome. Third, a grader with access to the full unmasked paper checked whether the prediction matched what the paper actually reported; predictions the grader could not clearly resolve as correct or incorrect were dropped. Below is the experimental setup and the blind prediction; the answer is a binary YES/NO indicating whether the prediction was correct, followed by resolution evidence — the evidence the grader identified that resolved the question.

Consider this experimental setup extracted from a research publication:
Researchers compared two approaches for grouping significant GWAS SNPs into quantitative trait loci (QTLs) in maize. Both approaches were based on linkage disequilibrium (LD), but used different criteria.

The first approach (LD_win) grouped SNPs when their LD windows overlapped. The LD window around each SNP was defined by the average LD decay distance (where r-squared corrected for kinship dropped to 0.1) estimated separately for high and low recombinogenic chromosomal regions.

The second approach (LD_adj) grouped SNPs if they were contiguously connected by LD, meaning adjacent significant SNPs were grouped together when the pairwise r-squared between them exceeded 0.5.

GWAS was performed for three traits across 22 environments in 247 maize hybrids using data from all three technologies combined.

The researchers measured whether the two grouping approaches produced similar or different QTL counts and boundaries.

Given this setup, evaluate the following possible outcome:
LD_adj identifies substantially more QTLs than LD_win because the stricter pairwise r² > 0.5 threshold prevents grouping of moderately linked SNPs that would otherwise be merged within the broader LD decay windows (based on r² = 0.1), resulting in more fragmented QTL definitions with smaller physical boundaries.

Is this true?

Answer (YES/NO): YES